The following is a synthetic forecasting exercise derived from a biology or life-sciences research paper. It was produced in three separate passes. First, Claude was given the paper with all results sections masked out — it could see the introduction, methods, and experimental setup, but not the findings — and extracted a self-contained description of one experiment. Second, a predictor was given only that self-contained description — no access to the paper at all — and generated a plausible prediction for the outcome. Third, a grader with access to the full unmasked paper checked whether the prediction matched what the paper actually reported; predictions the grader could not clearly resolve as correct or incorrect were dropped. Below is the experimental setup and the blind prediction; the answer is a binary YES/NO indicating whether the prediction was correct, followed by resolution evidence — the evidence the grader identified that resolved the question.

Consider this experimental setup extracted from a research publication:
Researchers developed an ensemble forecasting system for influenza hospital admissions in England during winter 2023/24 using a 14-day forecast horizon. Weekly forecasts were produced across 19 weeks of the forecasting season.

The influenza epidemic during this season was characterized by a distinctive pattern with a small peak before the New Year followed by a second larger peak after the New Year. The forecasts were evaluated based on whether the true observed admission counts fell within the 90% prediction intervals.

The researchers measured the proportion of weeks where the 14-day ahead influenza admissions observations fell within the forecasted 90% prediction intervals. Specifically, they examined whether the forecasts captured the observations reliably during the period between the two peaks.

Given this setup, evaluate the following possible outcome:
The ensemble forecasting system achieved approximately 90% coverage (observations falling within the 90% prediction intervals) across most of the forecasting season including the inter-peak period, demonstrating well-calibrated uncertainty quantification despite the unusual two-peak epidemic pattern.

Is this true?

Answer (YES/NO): NO